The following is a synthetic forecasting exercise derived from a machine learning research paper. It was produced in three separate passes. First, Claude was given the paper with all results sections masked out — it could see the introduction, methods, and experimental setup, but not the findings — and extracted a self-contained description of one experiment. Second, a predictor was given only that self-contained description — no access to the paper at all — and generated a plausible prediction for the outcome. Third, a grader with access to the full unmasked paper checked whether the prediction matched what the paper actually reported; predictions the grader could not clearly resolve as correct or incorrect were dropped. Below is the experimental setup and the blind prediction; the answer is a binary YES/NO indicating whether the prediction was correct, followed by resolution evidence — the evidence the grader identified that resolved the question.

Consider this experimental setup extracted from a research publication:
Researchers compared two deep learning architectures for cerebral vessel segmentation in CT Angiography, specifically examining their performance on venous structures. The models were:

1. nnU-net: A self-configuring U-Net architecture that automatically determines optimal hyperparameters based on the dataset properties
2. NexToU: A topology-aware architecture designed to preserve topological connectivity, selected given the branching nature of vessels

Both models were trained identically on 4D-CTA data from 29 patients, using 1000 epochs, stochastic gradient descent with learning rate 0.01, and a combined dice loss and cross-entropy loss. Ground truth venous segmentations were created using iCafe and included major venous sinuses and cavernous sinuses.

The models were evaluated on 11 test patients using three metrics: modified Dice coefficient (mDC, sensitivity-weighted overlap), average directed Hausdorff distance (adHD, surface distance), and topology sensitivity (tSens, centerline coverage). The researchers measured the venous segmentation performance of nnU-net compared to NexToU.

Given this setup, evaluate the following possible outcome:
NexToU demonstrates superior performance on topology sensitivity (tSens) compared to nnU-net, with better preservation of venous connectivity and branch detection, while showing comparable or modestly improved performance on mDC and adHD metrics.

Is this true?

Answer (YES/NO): NO